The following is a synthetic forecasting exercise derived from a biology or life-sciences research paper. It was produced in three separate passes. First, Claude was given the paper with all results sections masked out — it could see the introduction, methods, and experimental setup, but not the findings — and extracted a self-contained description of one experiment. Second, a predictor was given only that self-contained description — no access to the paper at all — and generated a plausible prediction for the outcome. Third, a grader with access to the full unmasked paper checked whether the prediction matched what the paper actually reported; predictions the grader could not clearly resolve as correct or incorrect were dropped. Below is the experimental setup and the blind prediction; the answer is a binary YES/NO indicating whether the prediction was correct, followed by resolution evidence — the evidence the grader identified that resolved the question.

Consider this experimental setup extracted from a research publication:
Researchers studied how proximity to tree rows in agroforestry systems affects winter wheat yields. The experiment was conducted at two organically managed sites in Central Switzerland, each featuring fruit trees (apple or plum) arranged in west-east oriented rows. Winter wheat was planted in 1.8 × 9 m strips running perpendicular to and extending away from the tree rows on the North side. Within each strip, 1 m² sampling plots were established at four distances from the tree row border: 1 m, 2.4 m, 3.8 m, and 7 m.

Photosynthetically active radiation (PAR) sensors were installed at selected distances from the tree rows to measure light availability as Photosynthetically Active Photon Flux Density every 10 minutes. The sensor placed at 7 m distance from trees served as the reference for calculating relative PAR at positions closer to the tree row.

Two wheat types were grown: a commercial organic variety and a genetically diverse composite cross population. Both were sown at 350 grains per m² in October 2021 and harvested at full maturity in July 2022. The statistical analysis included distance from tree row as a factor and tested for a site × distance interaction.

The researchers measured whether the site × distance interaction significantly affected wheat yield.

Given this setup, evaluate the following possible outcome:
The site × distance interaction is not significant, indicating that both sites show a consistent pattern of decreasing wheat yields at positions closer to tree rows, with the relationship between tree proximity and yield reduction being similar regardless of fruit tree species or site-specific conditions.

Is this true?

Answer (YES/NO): NO